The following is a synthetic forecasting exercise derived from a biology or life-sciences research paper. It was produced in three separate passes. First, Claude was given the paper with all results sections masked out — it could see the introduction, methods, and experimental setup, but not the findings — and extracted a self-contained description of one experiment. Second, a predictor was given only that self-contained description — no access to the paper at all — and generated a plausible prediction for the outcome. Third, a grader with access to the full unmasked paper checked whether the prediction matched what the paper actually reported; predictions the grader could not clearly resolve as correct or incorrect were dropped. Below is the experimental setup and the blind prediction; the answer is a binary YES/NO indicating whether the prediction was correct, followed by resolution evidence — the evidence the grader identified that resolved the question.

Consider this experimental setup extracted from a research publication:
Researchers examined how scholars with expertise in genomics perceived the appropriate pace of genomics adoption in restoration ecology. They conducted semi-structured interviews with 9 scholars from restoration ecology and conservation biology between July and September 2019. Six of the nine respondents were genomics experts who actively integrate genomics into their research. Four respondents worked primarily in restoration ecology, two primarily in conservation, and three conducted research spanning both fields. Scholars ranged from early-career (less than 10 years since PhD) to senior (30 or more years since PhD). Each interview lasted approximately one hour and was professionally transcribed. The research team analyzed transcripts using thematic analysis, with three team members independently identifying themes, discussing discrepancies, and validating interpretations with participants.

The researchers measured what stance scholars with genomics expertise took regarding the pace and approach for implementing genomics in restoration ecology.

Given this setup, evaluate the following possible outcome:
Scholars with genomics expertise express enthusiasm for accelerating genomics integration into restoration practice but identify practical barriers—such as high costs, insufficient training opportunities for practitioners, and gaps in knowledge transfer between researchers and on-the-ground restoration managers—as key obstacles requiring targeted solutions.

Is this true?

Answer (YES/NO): NO